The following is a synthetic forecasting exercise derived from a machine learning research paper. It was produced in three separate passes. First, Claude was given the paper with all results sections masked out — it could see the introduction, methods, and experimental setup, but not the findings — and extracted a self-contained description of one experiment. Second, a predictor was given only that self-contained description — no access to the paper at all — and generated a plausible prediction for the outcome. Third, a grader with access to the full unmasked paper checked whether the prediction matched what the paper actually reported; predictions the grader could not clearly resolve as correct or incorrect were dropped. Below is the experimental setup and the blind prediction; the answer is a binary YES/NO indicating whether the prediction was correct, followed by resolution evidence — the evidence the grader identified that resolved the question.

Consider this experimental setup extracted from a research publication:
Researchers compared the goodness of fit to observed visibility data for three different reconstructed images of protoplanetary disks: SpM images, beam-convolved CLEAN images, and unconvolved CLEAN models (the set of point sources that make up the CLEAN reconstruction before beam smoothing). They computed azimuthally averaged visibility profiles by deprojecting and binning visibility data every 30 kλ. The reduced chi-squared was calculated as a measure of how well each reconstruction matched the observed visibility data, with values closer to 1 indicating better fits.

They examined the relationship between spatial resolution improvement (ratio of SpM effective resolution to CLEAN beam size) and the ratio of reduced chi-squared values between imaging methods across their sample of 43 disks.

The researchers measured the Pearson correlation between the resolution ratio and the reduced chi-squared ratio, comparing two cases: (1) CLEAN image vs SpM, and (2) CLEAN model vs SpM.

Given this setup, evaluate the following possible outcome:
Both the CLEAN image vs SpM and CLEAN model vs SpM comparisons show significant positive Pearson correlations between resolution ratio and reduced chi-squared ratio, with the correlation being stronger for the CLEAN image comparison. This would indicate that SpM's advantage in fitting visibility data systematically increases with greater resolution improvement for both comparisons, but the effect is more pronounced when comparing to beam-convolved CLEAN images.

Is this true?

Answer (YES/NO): NO